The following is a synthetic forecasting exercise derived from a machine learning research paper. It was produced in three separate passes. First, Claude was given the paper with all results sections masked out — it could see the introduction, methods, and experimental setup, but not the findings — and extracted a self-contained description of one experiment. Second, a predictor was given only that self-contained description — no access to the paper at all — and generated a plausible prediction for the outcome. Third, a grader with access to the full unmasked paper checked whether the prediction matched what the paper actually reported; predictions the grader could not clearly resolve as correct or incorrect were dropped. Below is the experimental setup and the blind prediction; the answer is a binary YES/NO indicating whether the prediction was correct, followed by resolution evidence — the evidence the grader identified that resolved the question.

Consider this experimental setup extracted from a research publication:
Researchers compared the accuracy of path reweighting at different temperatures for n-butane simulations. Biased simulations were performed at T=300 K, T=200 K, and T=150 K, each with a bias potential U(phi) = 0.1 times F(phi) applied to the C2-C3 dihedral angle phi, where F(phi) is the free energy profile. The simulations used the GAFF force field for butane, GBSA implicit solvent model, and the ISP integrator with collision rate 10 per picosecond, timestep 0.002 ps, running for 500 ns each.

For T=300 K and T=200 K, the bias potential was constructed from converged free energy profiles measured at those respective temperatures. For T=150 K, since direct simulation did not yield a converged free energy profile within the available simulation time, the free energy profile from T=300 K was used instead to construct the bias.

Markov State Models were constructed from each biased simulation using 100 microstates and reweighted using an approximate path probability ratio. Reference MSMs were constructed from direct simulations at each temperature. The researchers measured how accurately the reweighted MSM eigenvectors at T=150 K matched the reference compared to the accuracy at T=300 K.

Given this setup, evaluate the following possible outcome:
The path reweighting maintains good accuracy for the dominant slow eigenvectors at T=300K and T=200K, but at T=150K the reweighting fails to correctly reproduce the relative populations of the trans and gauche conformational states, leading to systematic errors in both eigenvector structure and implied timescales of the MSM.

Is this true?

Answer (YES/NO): NO